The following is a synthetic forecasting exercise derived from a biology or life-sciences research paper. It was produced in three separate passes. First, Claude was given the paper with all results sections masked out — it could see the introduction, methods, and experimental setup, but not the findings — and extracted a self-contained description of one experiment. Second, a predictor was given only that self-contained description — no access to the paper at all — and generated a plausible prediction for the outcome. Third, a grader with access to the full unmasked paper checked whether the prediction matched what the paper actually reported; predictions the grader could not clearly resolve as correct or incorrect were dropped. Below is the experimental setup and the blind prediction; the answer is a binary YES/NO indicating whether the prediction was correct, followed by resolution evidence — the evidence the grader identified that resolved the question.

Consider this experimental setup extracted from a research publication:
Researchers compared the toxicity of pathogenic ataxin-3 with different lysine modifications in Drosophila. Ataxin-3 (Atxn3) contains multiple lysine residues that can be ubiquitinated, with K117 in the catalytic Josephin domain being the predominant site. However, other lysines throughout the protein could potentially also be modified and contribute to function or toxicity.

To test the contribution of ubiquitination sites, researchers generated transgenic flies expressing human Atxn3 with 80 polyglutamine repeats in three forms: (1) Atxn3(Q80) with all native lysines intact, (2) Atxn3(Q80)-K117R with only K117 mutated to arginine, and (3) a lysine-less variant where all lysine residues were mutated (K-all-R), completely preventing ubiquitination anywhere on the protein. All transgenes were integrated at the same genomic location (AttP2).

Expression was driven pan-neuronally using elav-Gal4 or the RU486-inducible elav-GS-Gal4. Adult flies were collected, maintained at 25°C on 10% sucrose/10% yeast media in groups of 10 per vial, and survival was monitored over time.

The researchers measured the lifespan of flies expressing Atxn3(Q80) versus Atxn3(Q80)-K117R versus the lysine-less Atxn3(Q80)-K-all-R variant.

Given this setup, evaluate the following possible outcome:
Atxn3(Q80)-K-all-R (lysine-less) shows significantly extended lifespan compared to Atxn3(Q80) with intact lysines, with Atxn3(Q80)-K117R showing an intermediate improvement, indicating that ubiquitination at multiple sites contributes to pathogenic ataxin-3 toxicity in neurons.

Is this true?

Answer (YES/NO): NO